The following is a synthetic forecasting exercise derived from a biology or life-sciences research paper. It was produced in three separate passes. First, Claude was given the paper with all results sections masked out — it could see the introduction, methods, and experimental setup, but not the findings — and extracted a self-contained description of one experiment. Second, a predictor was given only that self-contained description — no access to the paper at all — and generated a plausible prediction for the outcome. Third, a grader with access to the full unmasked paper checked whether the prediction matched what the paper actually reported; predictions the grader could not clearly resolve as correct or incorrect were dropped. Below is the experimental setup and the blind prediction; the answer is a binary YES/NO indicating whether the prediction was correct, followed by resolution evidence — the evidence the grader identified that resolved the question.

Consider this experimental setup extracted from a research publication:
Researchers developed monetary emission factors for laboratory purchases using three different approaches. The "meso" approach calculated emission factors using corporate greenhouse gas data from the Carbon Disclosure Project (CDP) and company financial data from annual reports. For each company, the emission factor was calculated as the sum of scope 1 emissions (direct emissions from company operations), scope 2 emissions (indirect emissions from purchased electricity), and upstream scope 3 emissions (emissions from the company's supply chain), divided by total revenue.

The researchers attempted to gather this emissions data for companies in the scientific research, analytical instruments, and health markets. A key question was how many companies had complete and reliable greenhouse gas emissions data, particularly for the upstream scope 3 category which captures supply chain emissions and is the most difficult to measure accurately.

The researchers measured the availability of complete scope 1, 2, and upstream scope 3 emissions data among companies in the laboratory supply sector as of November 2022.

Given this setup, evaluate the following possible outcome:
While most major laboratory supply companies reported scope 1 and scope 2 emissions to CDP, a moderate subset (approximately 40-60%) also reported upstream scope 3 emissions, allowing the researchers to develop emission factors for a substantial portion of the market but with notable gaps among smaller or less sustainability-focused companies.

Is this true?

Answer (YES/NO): NO